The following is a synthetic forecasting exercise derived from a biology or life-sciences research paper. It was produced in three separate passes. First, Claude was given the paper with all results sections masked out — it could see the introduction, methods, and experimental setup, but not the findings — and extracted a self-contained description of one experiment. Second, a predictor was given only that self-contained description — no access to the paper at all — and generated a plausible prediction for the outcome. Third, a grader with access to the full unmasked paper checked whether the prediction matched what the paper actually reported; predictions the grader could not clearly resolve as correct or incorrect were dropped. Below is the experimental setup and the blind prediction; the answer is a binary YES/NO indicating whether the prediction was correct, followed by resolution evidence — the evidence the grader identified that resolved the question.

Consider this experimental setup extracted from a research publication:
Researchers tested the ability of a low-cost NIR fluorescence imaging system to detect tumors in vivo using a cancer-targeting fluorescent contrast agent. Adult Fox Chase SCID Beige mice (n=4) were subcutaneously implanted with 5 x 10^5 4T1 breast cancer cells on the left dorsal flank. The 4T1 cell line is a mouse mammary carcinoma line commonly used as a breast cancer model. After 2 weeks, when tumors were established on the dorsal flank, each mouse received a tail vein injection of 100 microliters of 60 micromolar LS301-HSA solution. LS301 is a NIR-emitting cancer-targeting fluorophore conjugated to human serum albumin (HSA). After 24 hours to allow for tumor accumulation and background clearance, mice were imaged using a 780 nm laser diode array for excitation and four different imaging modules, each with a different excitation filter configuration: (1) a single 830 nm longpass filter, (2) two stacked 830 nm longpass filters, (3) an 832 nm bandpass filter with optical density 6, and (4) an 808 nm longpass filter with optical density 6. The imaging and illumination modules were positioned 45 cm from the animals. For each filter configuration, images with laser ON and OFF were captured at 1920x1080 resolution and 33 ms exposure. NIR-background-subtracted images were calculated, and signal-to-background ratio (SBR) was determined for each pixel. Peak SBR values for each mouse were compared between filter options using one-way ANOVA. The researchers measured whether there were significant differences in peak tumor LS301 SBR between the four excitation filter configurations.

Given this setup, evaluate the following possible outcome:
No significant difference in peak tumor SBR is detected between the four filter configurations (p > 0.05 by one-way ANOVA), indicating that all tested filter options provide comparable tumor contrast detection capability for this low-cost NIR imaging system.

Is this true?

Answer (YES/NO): NO